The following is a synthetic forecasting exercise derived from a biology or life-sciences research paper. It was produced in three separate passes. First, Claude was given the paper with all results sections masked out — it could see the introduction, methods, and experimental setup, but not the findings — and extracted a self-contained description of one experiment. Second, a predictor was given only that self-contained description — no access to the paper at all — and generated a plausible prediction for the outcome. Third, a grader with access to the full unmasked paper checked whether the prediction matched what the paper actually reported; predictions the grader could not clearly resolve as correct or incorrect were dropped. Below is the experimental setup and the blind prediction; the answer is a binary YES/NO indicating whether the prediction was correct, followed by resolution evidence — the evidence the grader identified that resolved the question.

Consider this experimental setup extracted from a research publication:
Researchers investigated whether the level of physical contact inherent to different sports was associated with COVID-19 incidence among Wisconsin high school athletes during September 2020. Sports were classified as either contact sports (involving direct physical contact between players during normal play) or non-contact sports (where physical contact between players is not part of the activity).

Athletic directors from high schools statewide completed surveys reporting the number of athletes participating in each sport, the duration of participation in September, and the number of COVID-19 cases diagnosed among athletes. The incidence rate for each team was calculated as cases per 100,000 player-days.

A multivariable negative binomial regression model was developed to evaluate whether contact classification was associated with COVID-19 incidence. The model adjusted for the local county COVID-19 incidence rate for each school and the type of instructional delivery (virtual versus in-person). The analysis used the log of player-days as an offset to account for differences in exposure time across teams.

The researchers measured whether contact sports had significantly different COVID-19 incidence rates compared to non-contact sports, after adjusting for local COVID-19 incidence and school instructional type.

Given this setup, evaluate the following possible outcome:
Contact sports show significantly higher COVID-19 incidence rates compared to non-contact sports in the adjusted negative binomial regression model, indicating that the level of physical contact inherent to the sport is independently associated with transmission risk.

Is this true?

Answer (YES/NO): NO